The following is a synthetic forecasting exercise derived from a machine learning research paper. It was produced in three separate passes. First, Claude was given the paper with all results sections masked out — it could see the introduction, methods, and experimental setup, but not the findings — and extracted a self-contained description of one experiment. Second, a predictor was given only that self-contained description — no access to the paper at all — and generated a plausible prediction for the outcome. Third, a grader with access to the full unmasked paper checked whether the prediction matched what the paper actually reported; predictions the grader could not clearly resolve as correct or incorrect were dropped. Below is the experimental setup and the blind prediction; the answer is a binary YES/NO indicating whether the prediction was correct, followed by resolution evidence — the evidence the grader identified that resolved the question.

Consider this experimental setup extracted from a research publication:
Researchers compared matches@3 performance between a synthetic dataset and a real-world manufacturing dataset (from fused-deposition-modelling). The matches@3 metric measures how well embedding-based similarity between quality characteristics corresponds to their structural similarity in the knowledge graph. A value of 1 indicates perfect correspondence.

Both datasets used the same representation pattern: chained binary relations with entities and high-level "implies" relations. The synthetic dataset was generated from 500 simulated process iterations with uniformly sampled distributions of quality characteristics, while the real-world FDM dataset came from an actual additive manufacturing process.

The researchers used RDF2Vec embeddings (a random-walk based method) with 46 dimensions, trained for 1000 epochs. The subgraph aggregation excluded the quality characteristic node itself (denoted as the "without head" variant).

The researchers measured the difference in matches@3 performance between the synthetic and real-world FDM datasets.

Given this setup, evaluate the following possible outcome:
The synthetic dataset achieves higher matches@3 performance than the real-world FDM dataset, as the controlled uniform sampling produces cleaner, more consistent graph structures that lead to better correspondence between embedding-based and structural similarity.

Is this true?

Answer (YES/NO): NO